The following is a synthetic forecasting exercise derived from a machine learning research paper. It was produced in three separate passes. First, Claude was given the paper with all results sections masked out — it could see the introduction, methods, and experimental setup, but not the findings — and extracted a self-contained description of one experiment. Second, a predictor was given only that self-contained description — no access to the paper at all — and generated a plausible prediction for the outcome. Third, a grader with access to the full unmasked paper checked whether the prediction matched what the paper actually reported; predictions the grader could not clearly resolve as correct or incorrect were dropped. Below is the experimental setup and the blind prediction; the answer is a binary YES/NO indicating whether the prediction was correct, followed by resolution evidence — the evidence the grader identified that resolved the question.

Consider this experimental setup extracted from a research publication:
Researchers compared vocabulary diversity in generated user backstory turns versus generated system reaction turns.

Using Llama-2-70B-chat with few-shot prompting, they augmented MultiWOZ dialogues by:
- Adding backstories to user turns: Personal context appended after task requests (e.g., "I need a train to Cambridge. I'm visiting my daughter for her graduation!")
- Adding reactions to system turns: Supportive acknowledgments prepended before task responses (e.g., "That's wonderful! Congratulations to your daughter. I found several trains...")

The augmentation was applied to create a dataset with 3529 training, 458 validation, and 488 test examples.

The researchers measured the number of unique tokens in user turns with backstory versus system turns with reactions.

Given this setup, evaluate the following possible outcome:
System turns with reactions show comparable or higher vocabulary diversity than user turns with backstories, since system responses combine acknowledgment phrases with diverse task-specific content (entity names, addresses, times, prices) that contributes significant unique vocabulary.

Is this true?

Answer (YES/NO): NO